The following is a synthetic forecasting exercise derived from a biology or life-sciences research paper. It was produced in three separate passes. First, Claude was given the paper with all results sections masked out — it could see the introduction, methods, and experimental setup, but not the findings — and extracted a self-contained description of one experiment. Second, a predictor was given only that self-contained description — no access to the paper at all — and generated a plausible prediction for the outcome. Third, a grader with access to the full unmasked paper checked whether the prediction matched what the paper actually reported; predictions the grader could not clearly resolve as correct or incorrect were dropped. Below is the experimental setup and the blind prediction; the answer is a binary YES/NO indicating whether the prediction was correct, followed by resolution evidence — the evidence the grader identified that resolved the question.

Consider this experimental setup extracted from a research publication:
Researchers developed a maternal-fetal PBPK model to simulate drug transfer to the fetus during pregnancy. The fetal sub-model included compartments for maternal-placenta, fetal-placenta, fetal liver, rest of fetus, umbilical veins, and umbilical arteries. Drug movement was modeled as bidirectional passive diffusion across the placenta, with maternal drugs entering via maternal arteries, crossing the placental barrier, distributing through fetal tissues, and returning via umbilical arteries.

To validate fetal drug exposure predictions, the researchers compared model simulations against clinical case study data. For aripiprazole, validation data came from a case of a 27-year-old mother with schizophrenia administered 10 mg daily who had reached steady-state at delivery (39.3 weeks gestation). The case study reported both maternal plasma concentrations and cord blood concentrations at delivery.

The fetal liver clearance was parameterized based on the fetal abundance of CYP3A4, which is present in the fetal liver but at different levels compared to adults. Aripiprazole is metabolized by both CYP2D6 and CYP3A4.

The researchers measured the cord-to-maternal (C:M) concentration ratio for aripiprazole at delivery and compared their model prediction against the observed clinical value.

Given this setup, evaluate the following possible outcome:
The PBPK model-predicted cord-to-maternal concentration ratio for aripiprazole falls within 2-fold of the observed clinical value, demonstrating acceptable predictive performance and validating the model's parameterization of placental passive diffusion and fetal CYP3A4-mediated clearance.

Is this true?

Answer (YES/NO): YES